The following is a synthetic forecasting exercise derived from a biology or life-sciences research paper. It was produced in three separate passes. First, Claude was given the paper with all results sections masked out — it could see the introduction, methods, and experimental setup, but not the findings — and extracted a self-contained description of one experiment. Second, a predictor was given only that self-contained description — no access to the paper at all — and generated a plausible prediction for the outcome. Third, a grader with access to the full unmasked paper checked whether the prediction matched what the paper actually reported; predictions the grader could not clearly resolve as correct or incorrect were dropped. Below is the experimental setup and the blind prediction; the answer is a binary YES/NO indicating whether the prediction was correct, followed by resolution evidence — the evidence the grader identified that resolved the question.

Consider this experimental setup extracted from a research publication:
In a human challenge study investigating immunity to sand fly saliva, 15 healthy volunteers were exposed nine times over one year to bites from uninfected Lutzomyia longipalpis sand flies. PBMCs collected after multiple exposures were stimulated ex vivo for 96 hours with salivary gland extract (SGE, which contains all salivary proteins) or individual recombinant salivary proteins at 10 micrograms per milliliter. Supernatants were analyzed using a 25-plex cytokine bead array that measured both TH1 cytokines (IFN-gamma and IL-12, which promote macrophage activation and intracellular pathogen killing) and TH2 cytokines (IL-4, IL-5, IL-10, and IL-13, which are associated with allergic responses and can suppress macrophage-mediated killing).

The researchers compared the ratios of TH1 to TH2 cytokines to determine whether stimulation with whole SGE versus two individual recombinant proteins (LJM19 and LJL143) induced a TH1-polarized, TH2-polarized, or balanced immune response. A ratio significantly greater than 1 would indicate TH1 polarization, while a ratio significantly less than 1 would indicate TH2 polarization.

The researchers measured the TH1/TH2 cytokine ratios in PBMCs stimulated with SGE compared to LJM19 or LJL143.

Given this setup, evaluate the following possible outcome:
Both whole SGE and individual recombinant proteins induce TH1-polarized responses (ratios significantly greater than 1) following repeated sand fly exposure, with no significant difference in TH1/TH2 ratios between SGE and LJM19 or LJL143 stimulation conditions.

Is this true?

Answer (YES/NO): NO